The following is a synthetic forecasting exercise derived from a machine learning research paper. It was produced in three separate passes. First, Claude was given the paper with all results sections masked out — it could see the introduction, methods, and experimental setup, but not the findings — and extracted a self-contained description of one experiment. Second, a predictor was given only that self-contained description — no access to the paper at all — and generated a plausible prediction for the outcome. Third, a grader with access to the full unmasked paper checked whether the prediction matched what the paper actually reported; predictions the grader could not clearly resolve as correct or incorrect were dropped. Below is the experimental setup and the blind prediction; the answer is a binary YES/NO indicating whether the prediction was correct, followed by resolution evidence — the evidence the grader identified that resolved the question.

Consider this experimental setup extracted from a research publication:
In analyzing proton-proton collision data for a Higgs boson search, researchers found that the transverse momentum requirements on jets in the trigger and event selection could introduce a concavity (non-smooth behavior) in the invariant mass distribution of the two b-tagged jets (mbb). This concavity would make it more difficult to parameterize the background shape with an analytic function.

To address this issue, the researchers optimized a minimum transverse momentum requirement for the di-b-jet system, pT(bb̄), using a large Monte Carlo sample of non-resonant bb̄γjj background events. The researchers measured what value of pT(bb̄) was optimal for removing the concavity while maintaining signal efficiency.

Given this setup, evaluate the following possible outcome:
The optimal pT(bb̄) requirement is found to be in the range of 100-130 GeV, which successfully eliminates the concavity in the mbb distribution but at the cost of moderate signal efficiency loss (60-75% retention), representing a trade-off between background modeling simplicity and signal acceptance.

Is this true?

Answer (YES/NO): NO